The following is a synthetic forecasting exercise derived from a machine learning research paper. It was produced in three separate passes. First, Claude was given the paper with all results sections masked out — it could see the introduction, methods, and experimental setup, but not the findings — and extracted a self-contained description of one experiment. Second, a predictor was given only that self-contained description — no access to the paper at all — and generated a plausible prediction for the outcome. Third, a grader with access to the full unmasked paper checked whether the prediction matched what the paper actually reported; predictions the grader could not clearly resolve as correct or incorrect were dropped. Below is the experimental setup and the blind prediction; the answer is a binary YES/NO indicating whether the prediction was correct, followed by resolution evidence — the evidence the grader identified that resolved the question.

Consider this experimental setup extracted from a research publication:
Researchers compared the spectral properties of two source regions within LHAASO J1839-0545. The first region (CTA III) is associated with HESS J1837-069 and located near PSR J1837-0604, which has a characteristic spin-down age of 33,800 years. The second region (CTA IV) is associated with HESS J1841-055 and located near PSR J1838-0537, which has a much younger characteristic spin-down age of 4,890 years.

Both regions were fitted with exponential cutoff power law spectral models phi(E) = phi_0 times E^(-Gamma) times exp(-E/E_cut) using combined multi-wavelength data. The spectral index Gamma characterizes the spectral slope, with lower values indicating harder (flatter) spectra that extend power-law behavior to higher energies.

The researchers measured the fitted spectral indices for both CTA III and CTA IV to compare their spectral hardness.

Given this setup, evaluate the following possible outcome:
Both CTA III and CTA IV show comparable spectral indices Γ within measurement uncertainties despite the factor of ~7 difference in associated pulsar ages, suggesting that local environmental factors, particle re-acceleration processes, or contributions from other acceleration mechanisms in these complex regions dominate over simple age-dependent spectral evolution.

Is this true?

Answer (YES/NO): NO